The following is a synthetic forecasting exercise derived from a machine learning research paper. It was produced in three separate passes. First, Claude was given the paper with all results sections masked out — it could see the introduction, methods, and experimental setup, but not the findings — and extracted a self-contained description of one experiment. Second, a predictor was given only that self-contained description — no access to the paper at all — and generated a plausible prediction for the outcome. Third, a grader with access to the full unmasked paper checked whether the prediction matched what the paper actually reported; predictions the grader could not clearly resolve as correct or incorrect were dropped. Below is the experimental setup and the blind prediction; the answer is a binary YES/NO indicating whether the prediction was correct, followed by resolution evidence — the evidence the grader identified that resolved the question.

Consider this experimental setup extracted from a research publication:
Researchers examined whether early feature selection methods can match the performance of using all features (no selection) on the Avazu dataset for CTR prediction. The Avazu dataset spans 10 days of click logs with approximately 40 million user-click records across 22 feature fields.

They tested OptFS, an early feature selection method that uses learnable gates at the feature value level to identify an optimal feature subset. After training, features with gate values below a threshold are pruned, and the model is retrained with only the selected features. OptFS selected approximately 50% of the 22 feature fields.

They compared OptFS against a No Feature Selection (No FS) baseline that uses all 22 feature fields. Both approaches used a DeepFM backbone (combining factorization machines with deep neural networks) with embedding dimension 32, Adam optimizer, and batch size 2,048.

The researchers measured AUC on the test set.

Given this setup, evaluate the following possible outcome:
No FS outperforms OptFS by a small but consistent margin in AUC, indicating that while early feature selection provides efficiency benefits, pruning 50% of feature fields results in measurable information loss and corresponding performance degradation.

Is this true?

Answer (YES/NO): NO